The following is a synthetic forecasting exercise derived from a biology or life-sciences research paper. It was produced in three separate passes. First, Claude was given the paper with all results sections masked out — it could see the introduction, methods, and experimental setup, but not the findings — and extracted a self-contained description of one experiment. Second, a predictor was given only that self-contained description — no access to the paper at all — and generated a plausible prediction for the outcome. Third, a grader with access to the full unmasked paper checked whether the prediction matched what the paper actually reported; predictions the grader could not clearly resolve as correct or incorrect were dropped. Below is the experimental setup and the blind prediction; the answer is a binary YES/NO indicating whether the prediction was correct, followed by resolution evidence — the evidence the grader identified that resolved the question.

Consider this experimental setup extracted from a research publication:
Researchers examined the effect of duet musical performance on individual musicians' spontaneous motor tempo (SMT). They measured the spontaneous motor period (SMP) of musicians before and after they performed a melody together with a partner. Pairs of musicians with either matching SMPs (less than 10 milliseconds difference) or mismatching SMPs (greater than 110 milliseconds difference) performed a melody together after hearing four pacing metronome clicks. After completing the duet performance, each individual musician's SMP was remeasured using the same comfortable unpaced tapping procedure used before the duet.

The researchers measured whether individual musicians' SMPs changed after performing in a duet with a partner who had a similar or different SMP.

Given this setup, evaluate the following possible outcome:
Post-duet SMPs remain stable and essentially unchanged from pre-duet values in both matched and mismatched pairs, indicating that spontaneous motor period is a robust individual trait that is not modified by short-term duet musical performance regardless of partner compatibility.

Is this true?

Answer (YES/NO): YES